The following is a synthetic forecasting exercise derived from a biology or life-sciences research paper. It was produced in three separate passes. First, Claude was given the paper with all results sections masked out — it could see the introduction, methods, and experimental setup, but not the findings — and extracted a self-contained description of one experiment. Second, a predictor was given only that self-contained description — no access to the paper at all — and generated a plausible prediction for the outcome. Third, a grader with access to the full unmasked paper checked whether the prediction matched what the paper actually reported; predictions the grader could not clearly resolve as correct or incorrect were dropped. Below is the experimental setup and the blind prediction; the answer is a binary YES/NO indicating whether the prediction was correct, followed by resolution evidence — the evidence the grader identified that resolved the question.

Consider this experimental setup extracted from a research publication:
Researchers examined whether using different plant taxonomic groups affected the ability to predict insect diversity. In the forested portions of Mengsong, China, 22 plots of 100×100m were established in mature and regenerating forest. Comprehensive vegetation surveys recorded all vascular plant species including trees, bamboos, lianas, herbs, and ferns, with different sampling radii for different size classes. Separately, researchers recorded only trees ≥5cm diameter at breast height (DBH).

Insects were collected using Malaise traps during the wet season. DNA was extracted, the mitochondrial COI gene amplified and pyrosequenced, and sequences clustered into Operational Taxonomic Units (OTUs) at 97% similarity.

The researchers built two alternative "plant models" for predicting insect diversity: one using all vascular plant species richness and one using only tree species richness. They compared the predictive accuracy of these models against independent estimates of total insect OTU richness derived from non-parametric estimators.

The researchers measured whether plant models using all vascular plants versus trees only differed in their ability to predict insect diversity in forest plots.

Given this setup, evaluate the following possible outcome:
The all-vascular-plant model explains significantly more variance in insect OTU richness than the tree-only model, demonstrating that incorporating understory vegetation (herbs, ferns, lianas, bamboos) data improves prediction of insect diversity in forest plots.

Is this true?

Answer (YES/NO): NO